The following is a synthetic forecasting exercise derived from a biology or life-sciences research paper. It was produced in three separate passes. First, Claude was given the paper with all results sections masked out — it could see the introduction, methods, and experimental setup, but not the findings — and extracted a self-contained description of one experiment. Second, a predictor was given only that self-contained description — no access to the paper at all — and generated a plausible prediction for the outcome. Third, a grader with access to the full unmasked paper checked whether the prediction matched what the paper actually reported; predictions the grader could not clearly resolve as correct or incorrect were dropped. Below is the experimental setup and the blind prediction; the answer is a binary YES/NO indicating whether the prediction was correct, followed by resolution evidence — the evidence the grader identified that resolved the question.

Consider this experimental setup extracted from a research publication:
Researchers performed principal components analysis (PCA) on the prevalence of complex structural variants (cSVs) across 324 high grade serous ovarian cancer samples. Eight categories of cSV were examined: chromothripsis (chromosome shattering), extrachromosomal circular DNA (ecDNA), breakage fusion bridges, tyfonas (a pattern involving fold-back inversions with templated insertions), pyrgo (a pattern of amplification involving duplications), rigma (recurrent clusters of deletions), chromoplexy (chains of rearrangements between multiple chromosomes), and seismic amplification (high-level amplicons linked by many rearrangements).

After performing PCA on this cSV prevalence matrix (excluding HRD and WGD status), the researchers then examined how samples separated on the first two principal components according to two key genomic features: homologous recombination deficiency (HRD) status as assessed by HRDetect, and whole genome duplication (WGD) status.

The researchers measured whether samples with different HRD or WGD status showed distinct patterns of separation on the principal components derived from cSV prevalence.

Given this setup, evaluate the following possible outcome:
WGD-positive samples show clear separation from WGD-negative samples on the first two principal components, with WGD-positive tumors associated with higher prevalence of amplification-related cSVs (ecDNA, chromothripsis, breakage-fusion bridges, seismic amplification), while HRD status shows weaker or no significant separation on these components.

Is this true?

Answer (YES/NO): NO